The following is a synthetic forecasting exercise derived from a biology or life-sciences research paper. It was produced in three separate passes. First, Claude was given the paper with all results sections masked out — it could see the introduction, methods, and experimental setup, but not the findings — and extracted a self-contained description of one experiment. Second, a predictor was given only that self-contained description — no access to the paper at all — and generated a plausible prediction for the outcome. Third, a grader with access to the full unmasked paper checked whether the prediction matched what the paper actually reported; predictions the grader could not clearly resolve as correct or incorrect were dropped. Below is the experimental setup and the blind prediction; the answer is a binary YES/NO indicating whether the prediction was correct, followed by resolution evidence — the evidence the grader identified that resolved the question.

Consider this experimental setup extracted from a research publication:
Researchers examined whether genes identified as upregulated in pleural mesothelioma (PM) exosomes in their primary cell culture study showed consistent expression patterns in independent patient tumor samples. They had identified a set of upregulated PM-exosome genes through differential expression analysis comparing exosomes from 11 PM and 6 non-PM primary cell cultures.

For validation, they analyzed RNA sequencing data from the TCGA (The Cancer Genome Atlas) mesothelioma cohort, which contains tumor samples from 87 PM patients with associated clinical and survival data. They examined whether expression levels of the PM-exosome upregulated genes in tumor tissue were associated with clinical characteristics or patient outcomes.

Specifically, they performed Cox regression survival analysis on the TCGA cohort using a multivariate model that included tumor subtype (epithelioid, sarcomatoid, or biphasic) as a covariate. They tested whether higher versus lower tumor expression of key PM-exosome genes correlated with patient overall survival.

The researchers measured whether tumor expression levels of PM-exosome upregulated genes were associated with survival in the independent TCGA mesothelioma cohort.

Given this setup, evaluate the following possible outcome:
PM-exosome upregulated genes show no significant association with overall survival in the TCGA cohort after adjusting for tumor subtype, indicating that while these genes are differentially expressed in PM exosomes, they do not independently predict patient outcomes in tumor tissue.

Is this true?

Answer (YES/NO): NO